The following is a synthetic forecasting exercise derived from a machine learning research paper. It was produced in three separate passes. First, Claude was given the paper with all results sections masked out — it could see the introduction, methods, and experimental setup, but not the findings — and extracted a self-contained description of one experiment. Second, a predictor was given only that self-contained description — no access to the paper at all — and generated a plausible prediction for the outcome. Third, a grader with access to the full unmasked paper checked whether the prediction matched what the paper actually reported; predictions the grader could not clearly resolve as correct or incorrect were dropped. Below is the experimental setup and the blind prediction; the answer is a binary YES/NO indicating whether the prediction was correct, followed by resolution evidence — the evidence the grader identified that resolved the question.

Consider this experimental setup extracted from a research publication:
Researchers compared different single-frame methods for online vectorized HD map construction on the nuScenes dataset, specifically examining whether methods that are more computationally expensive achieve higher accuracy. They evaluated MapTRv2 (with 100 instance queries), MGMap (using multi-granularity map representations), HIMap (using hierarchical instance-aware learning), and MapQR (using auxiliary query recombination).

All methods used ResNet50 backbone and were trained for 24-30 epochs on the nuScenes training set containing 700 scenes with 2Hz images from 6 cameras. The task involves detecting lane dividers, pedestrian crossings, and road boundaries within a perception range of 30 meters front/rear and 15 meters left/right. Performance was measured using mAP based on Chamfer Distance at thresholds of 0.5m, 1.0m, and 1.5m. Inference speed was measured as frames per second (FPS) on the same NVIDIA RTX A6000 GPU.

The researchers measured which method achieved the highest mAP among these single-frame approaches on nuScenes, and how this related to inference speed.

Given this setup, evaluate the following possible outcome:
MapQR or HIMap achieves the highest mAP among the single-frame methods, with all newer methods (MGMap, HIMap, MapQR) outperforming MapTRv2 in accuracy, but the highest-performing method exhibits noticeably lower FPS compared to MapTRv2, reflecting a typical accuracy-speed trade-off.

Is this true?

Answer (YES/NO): YES